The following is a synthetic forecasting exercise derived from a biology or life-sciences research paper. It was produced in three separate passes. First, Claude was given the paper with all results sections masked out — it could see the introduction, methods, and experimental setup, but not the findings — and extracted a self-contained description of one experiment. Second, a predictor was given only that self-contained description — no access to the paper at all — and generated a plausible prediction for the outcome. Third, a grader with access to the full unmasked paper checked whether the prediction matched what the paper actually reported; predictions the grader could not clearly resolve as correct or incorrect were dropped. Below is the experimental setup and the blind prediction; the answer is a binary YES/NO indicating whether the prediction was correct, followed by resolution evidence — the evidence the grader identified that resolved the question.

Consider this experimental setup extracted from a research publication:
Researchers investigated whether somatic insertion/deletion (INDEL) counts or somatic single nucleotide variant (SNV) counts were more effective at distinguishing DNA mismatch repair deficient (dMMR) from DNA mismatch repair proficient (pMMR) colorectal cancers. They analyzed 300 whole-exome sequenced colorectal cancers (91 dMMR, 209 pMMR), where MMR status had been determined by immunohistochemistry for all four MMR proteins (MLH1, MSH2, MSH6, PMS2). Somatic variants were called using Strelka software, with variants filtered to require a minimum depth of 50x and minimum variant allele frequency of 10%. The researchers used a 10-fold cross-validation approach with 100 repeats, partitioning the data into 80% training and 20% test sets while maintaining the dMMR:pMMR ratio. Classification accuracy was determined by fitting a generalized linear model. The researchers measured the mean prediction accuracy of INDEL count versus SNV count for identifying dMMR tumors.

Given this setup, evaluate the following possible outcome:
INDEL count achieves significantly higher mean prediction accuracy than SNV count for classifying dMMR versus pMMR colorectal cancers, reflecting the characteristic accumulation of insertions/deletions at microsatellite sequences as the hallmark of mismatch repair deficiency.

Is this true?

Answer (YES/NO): YES